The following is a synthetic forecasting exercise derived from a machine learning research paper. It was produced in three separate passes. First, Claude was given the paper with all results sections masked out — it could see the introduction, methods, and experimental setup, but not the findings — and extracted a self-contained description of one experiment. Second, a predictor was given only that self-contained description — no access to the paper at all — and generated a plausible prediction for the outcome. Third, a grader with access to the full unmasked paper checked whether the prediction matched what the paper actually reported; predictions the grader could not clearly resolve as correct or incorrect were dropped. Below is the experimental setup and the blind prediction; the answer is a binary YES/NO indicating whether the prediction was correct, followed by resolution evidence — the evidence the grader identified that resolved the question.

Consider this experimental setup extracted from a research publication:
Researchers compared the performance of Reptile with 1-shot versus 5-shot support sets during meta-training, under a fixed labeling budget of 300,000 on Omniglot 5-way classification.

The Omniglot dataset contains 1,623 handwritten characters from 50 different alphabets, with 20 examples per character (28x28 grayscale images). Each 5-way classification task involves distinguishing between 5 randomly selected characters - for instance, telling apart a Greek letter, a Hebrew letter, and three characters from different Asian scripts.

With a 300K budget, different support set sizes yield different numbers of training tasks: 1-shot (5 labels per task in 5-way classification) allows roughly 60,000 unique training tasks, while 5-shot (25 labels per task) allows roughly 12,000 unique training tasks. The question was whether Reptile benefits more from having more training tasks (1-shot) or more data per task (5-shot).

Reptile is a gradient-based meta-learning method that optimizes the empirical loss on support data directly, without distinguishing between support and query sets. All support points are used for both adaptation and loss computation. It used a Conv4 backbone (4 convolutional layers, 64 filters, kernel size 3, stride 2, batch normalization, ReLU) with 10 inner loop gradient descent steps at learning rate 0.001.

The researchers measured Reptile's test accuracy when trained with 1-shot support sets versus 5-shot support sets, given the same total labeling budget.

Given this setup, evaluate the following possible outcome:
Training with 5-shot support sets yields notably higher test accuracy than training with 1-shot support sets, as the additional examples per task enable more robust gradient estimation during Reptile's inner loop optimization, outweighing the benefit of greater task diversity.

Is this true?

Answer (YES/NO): YES